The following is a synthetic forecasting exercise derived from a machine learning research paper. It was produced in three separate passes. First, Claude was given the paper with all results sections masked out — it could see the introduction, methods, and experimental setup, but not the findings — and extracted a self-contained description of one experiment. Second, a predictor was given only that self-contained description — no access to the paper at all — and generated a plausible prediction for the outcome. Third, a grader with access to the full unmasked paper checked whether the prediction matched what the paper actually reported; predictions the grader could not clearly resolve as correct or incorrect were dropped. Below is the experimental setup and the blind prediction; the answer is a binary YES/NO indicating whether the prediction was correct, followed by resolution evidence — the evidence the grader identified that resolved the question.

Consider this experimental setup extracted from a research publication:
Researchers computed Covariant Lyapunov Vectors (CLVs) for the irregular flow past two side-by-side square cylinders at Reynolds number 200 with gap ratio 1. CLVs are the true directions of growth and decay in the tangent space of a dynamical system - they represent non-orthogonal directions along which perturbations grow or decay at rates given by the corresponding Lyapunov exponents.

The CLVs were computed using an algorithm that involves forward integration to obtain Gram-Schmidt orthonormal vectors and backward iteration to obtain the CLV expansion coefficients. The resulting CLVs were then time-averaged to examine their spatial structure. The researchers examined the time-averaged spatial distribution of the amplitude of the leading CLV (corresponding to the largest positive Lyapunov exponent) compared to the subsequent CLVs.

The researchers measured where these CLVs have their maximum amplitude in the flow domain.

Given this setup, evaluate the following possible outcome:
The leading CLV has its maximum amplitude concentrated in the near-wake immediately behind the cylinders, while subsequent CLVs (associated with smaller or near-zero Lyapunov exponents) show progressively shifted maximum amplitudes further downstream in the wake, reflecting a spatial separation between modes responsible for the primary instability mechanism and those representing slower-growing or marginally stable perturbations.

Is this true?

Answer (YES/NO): YES